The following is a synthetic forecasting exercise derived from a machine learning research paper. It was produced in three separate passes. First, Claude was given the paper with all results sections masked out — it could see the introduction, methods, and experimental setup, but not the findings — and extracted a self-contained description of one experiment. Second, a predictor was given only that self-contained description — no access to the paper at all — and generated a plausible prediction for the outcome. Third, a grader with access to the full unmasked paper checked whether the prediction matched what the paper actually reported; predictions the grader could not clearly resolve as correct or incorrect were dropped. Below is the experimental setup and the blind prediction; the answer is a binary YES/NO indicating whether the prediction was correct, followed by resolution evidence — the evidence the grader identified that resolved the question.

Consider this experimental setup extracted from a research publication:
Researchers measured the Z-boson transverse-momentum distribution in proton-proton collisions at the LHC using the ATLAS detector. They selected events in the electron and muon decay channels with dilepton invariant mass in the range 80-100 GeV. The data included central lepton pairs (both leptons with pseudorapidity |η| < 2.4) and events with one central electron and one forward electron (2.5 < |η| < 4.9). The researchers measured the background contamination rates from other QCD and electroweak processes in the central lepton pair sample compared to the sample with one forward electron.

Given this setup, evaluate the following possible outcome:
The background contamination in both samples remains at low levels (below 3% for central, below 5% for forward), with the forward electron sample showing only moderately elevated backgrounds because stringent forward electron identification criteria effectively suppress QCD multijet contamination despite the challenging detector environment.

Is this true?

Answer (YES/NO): YES